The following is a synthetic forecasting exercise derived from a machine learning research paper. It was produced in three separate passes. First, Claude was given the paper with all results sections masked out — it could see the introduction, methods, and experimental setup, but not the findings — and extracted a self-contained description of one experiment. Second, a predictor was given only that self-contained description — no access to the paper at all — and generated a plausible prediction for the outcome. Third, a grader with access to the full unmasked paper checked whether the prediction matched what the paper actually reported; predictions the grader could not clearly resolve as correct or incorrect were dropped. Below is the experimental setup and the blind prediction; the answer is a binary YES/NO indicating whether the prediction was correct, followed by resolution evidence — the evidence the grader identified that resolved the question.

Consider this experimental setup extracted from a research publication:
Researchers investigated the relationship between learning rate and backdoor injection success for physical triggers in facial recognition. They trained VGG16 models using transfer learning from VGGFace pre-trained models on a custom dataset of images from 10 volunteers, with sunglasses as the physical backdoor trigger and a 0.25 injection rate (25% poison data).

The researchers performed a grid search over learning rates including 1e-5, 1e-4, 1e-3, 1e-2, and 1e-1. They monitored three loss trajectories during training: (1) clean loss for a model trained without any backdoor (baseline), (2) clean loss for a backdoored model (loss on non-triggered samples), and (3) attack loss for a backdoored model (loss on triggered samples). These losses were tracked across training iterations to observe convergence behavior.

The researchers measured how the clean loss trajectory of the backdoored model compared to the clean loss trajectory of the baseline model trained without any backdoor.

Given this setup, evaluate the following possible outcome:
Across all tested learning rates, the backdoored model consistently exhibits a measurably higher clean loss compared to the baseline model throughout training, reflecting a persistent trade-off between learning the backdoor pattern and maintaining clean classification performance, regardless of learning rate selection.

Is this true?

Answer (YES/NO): NO